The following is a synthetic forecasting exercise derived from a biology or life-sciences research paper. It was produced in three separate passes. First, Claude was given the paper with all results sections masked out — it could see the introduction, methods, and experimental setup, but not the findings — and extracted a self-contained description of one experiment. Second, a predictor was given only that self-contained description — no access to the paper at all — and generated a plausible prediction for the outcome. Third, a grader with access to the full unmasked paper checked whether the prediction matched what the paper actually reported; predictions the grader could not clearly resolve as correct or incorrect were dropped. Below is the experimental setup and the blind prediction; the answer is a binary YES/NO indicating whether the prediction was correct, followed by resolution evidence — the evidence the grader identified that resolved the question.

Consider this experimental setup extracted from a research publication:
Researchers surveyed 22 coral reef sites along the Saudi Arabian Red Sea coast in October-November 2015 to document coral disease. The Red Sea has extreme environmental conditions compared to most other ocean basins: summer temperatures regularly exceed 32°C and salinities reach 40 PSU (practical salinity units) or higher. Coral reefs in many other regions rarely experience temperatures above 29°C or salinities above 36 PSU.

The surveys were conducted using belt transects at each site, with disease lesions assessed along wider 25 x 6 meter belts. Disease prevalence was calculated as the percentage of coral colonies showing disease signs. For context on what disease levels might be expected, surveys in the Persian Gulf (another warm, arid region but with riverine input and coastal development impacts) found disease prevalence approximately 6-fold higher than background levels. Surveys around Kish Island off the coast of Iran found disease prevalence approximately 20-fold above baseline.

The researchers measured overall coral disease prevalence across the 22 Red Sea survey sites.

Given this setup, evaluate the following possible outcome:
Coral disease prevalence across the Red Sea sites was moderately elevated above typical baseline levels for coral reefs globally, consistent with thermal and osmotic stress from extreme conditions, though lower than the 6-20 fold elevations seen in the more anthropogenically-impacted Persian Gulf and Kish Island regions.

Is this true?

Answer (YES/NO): NO